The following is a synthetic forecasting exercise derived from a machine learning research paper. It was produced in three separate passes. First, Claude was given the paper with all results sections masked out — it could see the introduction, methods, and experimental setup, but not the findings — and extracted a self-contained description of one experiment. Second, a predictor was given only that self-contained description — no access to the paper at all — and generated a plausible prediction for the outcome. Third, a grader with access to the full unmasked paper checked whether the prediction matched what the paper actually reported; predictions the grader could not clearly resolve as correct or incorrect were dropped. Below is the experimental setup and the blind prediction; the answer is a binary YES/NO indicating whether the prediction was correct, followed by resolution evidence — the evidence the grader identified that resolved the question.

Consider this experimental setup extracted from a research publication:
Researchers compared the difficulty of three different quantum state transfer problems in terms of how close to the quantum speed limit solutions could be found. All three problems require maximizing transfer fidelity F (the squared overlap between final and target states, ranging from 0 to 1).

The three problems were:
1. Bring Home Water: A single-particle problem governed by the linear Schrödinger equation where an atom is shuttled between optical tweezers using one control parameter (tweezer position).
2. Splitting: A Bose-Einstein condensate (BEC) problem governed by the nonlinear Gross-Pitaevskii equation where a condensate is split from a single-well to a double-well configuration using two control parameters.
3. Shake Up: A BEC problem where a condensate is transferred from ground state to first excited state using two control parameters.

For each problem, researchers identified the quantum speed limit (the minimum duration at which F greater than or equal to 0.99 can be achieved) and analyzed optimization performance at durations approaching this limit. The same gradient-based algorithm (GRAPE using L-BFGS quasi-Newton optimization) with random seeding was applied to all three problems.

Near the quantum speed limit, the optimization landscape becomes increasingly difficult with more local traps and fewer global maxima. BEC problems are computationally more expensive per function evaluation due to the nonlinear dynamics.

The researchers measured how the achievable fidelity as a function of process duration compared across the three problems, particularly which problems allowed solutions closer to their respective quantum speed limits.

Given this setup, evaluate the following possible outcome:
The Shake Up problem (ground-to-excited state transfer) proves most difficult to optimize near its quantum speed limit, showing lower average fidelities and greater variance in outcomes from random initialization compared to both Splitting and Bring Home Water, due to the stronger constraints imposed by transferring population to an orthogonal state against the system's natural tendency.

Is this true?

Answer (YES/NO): NO